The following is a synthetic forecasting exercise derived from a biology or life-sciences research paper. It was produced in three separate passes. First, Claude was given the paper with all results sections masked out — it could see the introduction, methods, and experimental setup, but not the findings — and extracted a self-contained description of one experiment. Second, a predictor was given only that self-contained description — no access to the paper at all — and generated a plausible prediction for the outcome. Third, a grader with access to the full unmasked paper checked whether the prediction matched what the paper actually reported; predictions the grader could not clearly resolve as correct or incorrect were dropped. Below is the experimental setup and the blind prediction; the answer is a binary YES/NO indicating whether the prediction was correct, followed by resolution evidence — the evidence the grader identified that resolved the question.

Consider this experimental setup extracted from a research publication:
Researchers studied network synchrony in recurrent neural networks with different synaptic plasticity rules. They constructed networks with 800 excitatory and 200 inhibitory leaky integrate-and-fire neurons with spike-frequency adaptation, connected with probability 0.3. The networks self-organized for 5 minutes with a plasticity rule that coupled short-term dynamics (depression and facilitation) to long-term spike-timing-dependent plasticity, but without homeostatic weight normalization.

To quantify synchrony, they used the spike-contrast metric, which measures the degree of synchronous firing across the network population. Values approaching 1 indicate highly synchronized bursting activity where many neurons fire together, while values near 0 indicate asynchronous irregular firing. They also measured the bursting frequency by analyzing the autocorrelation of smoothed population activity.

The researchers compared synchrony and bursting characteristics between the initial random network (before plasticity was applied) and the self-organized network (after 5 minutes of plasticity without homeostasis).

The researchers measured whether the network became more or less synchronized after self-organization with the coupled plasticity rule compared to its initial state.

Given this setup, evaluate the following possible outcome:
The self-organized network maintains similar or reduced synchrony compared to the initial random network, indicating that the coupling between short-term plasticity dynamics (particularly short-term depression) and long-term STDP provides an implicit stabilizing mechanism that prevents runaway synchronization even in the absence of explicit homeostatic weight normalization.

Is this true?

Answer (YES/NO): NO